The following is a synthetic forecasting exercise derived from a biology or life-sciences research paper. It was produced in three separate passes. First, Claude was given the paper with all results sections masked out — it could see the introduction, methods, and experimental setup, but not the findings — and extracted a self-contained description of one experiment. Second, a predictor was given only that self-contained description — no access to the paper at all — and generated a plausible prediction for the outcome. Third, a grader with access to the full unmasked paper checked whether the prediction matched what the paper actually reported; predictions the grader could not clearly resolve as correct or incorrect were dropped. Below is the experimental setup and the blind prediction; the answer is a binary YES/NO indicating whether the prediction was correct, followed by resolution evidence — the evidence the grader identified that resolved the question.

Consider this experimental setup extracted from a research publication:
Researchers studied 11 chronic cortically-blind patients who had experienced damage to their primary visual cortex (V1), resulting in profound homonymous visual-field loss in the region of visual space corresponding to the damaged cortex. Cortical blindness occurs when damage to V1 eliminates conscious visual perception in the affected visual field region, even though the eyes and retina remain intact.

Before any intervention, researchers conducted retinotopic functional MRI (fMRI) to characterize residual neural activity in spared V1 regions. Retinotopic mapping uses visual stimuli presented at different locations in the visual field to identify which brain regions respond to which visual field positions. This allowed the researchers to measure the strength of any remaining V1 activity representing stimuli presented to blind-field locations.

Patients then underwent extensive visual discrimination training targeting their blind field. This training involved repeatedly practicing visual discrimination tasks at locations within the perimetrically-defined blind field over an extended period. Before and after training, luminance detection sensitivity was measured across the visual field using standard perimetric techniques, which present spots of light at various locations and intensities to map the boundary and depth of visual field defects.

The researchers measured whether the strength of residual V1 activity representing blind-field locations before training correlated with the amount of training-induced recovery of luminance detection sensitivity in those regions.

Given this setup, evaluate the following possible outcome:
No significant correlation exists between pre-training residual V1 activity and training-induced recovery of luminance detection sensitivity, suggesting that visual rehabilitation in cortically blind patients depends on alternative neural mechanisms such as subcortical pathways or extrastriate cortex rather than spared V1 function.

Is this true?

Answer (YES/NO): NO